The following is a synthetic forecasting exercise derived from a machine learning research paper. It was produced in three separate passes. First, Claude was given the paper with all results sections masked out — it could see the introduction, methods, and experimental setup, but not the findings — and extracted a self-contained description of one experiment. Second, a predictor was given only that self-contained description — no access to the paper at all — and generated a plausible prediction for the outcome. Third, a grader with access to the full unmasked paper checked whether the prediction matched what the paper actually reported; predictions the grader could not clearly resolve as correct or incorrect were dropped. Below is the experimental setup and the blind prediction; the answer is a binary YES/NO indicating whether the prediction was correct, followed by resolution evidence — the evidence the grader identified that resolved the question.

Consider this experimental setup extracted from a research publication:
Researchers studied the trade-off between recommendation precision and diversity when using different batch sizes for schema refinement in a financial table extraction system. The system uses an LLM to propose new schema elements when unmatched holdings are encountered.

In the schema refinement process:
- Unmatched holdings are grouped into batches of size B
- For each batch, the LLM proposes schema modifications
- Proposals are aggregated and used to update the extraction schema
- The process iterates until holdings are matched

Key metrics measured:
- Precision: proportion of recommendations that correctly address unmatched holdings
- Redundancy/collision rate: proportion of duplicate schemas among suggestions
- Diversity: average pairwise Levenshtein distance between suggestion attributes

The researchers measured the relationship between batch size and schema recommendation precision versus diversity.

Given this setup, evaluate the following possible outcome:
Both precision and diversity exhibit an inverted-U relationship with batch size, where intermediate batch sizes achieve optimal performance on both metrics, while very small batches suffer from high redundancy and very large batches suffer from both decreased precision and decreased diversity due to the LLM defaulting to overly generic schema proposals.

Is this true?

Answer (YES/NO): NO